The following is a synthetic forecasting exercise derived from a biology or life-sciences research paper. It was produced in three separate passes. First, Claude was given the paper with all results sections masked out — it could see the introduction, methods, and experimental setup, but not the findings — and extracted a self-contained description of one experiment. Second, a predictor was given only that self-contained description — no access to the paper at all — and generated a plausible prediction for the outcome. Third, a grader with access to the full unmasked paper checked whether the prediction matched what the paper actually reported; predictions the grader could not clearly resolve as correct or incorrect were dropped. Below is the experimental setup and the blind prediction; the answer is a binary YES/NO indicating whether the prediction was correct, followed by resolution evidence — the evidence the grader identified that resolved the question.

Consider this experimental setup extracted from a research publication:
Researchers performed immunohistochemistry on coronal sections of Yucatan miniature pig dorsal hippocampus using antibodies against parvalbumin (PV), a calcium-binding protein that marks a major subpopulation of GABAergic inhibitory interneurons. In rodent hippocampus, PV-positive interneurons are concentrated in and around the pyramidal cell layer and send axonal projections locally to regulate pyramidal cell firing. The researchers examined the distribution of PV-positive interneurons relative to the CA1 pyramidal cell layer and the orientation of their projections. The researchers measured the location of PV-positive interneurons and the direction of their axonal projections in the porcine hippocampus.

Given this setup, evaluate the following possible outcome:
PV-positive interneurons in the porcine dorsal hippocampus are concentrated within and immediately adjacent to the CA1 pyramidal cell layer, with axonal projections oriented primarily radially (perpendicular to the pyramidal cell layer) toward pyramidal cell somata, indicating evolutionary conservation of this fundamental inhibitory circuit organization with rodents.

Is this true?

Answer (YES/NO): NO